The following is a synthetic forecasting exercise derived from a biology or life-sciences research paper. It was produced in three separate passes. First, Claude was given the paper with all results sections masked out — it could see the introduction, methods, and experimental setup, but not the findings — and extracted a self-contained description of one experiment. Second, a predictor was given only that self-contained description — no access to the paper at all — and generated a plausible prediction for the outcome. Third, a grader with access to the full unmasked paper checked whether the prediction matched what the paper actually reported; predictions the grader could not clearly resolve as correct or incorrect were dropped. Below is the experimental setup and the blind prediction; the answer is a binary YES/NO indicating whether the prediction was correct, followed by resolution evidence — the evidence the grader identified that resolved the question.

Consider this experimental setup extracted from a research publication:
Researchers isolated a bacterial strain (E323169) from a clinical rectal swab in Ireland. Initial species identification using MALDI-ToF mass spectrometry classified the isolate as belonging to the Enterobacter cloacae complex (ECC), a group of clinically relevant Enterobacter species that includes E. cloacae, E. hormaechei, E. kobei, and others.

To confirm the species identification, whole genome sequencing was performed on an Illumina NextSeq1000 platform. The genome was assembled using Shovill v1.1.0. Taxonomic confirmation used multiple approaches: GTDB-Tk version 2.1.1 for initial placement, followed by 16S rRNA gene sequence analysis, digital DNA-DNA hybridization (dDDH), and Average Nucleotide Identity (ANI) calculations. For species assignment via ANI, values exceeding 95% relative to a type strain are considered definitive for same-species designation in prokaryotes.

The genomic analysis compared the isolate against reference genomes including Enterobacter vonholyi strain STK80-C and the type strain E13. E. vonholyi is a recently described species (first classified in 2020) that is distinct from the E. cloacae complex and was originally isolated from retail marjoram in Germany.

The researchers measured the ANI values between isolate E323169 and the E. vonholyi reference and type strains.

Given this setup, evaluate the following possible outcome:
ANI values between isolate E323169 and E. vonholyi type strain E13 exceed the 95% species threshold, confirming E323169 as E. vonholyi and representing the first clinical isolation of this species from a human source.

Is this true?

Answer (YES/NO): NO